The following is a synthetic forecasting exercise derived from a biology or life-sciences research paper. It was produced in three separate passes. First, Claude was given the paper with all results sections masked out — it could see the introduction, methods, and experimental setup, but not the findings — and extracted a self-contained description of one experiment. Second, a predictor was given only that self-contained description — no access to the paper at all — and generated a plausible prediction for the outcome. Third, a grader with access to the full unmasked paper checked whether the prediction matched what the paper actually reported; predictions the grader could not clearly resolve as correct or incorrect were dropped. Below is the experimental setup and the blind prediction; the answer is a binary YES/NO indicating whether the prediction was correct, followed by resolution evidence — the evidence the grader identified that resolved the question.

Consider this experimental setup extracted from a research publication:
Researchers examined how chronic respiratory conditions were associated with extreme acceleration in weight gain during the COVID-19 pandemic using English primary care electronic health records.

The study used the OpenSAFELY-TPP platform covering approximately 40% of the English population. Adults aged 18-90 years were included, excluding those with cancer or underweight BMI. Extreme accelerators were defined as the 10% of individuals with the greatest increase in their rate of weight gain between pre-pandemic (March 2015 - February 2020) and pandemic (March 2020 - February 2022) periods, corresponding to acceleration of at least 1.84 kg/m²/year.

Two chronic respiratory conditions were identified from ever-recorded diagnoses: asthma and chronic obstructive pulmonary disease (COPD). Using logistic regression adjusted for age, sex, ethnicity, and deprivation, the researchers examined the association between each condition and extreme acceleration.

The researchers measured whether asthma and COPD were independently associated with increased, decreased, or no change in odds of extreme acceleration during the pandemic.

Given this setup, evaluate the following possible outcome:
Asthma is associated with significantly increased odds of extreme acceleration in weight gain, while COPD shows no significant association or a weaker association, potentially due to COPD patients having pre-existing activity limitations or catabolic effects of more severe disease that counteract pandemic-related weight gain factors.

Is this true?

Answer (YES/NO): NO